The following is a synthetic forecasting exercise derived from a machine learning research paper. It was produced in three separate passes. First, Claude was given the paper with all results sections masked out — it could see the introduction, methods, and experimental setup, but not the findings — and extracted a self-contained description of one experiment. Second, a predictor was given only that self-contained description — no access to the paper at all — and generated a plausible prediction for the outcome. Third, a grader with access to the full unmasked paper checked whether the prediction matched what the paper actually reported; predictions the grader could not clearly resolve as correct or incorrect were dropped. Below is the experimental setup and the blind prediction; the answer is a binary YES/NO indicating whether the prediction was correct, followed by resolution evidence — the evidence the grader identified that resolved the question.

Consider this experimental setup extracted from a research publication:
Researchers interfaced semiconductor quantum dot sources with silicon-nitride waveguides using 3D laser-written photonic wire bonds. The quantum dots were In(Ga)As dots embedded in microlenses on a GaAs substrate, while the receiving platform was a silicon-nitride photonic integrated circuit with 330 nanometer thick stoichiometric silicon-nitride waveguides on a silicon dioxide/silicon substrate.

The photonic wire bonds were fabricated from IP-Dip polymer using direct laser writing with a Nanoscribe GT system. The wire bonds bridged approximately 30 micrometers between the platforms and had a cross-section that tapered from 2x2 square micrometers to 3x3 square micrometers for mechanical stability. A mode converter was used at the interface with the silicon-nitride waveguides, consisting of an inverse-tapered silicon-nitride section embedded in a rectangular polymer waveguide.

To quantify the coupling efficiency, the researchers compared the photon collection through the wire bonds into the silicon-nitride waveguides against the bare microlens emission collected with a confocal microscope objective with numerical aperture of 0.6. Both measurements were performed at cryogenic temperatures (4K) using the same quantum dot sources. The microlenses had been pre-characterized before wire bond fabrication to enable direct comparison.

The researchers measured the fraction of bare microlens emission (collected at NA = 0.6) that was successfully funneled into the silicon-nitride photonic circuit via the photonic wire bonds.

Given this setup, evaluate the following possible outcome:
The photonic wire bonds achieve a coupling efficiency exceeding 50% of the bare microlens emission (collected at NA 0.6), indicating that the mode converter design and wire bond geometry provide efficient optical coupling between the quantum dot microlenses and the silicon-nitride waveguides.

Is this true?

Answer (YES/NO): NO